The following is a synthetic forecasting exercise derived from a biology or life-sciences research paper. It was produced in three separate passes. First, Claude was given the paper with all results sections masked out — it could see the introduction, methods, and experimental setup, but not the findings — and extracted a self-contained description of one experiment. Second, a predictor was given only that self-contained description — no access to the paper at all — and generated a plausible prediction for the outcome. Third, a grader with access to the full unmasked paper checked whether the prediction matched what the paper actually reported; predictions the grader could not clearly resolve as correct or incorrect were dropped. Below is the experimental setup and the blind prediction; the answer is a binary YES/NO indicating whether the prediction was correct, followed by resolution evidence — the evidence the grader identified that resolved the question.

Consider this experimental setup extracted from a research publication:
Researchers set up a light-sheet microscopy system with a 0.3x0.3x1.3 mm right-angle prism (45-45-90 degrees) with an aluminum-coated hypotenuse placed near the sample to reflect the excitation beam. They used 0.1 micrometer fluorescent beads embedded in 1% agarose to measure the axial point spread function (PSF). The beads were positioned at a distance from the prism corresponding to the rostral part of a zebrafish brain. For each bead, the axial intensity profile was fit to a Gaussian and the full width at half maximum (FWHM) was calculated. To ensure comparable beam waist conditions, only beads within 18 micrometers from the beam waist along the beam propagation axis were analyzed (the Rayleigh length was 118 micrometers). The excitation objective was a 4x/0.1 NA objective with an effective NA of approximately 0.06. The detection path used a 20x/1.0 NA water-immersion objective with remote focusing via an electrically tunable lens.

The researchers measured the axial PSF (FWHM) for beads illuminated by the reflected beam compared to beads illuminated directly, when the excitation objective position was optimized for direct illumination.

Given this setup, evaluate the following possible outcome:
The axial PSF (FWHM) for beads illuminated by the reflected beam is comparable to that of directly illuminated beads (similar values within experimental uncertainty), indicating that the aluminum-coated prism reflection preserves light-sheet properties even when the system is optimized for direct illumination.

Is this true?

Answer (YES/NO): NO